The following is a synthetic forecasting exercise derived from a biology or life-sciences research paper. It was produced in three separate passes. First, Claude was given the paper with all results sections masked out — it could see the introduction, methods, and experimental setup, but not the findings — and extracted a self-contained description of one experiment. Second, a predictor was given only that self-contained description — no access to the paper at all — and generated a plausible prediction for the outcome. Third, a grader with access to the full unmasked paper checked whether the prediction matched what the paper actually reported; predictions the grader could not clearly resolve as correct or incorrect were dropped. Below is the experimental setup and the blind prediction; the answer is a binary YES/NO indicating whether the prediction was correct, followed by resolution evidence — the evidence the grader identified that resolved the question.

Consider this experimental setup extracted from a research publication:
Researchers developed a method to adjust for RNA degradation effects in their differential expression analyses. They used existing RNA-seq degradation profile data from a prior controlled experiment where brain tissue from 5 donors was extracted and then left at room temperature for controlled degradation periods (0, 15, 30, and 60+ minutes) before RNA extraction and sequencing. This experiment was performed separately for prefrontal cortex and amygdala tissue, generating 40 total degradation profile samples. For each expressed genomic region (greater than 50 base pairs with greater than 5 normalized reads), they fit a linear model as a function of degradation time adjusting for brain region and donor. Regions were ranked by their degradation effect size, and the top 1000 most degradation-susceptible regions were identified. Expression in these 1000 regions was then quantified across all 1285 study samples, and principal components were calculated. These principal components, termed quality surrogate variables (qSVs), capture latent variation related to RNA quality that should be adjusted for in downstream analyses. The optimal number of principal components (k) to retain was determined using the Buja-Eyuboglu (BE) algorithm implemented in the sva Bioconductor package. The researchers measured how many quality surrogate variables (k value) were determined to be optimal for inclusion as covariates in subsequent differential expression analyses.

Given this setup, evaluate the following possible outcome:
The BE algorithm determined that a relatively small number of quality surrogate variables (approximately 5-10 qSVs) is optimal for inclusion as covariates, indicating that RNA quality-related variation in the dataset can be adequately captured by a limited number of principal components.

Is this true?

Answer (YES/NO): NO